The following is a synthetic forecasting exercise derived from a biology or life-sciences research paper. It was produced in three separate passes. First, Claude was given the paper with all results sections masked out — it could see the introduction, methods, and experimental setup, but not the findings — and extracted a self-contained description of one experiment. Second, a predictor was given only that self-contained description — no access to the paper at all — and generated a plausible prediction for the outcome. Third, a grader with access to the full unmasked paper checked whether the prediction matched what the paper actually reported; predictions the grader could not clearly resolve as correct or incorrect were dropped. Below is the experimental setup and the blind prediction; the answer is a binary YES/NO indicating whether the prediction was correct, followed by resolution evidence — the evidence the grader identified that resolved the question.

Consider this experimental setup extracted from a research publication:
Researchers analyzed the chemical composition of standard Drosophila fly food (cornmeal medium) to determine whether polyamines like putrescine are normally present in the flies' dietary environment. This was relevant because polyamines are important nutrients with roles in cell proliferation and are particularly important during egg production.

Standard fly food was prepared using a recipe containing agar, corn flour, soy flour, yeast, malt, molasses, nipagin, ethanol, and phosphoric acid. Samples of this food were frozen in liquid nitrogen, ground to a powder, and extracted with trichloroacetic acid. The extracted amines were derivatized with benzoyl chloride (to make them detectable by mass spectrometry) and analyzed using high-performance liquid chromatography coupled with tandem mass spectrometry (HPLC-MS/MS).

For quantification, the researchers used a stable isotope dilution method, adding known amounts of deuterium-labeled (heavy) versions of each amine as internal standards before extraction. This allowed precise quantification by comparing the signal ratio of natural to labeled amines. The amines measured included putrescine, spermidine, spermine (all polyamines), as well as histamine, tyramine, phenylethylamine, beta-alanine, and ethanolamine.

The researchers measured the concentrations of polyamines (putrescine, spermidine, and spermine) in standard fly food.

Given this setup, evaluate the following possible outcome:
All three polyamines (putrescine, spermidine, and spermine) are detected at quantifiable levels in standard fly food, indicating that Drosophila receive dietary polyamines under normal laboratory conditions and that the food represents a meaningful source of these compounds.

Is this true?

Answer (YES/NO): YES